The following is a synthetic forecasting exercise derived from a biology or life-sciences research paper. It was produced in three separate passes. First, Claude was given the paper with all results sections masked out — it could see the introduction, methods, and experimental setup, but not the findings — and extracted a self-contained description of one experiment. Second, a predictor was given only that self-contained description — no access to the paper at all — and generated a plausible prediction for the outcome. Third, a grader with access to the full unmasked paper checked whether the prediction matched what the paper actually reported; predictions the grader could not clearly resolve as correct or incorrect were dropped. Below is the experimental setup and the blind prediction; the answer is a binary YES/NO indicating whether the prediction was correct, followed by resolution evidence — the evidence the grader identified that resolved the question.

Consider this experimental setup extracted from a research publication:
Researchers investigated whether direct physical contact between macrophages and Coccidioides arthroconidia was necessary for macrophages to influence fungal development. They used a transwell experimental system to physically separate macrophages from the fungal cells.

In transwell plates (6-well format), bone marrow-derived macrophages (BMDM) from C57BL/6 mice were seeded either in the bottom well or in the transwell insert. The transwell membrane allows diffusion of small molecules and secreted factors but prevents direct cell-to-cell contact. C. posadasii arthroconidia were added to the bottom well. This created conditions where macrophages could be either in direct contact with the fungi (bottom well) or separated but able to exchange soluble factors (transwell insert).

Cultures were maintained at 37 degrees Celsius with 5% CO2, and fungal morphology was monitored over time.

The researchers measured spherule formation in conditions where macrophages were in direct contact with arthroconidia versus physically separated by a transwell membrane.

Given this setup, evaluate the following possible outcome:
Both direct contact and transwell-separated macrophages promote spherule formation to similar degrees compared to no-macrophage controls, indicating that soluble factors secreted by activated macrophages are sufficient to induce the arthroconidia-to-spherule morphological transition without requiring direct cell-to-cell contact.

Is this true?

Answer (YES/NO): NO